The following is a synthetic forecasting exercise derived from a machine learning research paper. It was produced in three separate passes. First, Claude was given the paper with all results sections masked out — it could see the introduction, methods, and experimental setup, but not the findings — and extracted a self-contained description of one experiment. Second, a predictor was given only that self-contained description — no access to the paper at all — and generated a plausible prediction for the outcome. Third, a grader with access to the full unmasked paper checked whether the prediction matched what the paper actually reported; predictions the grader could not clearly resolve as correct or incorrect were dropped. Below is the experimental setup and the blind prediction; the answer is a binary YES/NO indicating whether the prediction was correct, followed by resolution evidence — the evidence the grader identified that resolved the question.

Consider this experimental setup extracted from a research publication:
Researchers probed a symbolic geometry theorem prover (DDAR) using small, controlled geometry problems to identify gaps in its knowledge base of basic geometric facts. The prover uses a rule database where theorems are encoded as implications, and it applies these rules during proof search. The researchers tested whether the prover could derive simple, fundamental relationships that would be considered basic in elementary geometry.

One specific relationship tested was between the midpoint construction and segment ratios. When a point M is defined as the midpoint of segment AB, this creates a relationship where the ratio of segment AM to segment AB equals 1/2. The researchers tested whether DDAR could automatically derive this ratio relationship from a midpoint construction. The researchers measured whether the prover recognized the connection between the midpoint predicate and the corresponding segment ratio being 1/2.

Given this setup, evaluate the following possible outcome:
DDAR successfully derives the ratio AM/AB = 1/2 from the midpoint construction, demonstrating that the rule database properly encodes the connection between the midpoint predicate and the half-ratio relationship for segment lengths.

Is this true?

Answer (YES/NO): NO